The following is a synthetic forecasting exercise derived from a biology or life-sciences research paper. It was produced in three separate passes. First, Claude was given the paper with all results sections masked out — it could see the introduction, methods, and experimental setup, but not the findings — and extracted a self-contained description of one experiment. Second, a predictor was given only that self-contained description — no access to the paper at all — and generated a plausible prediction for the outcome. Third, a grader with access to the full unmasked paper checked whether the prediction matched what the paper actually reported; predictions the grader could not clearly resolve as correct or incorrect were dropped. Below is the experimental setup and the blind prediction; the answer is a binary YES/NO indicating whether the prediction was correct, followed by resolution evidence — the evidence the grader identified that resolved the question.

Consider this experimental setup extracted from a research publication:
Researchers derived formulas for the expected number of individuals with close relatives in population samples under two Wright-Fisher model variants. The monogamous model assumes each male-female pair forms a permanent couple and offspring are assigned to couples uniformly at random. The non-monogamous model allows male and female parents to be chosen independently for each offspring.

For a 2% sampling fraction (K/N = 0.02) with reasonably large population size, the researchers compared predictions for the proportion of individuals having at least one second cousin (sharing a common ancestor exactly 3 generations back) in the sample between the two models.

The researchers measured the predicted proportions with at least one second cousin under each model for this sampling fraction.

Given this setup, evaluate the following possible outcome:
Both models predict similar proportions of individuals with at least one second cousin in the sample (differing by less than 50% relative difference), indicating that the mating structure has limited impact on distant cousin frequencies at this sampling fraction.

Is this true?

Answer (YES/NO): NO